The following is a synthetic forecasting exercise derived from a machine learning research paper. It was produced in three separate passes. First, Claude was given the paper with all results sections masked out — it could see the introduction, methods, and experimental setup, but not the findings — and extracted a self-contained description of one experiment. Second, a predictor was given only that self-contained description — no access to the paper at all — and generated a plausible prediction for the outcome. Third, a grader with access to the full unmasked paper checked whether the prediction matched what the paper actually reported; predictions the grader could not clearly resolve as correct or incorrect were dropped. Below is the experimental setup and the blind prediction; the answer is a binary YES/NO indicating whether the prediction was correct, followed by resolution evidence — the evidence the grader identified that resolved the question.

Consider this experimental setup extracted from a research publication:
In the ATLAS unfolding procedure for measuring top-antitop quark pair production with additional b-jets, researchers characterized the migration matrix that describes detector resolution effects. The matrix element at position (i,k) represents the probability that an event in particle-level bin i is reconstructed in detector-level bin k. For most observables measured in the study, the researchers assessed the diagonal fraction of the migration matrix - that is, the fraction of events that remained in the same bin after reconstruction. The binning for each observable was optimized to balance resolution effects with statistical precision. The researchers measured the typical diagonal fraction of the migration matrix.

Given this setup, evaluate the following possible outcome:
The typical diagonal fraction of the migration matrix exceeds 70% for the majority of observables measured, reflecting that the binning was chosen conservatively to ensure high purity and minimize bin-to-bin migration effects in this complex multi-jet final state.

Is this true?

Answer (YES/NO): NO